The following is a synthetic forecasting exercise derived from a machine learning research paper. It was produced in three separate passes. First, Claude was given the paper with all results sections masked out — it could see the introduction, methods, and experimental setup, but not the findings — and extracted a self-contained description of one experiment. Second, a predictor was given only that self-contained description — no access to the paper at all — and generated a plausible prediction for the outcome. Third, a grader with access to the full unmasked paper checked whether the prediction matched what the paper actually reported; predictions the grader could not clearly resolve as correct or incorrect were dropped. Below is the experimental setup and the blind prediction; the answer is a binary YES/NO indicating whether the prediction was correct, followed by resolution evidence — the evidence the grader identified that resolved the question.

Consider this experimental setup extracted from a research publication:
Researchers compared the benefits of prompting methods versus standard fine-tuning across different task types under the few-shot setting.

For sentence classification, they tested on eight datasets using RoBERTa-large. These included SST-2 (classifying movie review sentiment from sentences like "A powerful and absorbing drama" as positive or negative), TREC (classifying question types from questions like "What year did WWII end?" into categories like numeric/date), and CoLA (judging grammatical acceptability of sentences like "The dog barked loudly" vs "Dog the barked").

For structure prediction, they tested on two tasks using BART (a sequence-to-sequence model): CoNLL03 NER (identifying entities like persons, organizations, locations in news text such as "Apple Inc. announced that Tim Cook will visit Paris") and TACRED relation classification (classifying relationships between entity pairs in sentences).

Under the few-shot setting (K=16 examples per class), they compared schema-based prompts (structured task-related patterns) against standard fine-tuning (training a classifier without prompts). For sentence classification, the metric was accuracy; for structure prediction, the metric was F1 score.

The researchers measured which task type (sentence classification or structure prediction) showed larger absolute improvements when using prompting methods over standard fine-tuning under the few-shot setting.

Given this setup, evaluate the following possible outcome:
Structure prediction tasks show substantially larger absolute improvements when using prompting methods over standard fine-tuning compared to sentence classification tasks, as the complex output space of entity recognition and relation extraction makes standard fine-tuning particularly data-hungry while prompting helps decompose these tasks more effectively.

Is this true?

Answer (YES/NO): YES